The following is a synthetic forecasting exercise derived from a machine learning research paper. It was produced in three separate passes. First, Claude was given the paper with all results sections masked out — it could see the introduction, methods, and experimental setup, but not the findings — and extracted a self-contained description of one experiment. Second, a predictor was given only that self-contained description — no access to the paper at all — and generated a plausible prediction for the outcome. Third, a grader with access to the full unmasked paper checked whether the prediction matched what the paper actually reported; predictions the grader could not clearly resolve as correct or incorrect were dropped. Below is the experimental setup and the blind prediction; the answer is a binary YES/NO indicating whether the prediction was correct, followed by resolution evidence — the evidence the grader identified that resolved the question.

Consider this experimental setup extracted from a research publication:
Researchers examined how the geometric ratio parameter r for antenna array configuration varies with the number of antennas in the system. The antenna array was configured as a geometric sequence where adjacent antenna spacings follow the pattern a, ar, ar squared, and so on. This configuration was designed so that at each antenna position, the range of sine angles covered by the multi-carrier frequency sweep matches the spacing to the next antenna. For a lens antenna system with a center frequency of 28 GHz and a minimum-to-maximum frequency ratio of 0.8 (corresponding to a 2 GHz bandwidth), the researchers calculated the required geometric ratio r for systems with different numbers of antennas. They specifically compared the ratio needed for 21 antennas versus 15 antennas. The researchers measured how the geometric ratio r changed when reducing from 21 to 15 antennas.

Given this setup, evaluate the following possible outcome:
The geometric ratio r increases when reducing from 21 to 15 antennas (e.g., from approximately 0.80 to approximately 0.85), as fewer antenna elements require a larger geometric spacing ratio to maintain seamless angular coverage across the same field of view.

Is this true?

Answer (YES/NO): NO